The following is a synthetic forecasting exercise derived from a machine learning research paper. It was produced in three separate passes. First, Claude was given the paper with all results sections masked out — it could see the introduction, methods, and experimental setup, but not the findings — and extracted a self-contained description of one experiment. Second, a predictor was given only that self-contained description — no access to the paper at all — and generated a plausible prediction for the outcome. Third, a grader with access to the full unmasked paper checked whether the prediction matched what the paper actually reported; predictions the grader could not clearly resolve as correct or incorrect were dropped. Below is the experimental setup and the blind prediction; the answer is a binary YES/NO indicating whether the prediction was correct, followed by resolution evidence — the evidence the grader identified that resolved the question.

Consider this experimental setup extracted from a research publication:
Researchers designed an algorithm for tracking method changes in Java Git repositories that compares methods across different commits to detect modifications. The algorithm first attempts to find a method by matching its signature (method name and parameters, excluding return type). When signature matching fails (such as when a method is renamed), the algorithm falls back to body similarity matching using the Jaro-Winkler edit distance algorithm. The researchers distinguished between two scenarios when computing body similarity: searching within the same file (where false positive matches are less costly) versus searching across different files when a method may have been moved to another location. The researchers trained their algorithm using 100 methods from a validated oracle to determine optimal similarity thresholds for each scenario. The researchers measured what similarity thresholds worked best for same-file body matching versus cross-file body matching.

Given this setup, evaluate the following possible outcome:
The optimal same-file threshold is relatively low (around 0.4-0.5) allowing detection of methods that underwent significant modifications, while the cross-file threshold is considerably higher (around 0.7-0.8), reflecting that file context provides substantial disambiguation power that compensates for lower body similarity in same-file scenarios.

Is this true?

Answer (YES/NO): NO